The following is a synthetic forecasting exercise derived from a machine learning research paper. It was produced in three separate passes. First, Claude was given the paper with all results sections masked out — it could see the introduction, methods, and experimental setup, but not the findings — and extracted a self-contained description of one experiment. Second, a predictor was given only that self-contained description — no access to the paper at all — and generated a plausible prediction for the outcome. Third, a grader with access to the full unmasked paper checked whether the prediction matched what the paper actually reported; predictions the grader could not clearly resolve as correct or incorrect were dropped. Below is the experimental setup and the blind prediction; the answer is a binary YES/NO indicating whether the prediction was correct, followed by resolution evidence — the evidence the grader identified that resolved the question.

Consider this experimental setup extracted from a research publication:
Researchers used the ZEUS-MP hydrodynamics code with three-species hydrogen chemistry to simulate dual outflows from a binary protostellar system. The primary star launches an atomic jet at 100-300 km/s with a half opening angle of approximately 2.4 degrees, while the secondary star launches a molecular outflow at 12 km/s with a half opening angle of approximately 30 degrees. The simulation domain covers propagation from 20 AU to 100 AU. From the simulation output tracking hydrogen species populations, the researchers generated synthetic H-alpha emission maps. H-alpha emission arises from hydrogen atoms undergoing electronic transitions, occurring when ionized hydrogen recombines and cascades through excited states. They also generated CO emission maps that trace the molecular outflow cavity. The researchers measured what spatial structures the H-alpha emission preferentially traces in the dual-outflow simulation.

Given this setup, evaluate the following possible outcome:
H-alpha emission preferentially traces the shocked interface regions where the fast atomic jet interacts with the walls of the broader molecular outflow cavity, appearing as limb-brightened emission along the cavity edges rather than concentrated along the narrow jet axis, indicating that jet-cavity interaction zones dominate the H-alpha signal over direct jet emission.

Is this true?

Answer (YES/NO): YES